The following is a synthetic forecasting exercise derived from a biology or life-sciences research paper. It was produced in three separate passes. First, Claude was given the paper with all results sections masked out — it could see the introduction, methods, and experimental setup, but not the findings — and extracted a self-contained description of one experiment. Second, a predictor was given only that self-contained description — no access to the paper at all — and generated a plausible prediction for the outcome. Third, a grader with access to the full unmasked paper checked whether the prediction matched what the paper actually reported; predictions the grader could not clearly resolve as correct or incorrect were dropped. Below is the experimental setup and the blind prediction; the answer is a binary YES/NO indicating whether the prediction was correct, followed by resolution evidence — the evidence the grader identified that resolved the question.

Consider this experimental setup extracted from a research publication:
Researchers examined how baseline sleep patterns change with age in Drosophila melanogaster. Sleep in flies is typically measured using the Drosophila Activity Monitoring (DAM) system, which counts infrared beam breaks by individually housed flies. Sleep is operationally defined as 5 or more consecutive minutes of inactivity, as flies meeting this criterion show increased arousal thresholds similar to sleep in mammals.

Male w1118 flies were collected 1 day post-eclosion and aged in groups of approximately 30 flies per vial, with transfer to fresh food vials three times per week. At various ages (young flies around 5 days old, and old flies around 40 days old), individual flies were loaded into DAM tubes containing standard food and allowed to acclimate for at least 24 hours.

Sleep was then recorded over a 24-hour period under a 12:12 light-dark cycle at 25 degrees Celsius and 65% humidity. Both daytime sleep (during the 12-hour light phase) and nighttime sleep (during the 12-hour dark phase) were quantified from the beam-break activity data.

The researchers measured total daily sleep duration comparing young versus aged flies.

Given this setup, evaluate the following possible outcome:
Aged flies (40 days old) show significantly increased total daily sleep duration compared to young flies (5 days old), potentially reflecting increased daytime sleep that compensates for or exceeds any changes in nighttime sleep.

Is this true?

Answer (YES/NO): NO